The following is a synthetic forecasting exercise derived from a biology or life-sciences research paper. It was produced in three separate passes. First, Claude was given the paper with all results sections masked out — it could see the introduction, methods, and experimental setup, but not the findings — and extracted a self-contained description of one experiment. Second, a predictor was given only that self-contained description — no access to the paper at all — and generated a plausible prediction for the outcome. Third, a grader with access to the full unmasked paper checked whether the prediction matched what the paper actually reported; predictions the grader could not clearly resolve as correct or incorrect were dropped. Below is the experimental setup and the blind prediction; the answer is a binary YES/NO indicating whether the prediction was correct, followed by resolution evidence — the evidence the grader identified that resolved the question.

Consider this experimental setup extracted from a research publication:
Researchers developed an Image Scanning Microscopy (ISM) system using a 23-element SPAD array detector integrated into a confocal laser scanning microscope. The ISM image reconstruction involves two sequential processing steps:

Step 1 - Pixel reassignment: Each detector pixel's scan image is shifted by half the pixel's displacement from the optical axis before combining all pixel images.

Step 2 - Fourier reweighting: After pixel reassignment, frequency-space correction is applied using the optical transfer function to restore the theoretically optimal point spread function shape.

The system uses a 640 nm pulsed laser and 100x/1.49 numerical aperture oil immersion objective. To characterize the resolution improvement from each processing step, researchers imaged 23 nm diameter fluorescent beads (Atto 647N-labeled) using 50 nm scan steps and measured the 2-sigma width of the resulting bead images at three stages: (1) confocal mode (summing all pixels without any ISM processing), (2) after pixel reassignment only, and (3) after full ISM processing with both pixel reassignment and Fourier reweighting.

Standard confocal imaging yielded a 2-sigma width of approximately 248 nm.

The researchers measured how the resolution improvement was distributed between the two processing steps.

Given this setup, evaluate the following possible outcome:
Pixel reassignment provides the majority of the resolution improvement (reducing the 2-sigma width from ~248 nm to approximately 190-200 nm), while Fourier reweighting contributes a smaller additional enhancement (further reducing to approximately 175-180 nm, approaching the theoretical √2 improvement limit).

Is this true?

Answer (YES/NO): NO